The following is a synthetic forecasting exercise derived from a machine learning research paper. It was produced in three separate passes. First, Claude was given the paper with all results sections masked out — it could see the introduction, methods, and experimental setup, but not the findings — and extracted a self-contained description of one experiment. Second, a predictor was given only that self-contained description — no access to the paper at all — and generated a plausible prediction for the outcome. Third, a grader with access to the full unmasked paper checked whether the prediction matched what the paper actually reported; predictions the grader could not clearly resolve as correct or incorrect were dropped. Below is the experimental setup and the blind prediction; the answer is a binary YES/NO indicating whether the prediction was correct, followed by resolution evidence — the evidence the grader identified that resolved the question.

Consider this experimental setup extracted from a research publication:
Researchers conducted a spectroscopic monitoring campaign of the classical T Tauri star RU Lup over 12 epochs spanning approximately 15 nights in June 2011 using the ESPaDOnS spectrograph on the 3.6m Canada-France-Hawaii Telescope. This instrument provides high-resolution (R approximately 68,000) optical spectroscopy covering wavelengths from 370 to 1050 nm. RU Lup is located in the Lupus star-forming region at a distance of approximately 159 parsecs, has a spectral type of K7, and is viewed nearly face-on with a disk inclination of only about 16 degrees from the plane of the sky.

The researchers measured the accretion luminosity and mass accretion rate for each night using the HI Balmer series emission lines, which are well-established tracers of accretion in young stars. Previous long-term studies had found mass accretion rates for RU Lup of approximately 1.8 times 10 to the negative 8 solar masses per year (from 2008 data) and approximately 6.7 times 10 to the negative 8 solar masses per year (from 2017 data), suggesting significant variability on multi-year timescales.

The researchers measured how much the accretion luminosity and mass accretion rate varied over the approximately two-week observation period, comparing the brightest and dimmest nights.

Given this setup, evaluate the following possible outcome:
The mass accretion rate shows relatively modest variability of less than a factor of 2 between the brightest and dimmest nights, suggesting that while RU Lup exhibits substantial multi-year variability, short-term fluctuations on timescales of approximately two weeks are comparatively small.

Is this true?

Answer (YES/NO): NO